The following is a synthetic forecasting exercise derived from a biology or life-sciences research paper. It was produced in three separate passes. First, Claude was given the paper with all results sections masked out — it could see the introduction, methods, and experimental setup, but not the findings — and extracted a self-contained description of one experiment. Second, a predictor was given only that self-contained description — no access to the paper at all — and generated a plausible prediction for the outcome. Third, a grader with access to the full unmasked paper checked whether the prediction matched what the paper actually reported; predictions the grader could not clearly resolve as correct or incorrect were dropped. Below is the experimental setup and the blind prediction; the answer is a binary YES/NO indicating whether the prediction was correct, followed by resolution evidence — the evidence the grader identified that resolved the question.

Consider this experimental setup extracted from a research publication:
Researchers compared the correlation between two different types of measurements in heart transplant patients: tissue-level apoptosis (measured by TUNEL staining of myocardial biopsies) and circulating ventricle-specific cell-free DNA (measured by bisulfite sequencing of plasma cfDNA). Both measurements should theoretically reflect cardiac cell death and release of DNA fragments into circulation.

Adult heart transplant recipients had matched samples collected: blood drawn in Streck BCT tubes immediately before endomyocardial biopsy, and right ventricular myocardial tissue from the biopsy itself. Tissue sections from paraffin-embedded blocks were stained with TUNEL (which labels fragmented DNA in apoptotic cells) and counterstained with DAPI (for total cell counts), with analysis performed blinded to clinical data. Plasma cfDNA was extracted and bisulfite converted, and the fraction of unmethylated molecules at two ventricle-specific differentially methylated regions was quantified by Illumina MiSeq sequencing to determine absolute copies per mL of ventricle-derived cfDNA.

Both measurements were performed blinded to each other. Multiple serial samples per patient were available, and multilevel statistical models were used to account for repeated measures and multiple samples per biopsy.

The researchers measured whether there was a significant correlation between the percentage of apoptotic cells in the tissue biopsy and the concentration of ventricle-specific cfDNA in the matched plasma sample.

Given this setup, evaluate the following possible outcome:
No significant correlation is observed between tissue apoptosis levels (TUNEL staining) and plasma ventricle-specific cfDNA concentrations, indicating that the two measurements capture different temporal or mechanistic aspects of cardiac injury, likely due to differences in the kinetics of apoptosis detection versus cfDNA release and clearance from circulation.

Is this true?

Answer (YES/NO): NO